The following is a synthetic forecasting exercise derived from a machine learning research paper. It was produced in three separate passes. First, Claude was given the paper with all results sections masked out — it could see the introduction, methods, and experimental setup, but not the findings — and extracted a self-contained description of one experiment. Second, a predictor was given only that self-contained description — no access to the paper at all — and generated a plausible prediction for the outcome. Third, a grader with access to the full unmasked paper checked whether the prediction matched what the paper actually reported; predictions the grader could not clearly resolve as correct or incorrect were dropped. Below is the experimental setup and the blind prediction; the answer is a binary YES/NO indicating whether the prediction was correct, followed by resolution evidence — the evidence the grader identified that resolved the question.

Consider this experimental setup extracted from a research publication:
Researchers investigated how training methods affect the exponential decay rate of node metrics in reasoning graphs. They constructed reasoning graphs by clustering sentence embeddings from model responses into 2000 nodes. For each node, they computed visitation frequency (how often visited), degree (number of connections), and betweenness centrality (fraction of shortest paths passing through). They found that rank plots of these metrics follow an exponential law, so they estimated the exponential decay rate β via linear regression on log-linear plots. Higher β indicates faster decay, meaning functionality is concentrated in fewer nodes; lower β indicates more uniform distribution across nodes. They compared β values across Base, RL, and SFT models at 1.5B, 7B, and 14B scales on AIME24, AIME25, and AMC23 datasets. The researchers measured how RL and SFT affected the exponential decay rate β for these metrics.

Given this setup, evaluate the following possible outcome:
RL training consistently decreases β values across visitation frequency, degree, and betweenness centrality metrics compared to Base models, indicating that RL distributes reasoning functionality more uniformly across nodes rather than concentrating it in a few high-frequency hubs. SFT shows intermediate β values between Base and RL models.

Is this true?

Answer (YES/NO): NO